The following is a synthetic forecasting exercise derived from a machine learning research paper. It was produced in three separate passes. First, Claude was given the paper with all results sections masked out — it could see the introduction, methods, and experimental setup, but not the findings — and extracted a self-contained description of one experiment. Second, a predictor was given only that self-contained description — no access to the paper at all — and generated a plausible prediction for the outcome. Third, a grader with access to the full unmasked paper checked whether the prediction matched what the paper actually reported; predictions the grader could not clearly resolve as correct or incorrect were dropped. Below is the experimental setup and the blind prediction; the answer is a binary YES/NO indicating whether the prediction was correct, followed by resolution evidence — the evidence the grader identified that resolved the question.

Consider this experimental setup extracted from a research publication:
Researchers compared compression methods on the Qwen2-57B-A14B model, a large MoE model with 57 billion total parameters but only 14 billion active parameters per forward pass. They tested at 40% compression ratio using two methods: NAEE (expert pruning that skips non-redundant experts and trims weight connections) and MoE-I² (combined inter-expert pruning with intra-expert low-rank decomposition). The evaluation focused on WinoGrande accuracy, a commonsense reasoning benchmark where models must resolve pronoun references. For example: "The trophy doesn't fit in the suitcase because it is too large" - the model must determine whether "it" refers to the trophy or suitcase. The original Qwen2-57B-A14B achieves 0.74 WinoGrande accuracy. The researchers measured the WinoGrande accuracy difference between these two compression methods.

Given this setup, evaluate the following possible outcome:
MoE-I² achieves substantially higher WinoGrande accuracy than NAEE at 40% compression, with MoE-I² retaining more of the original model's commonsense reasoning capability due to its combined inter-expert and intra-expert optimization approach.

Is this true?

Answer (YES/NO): NO